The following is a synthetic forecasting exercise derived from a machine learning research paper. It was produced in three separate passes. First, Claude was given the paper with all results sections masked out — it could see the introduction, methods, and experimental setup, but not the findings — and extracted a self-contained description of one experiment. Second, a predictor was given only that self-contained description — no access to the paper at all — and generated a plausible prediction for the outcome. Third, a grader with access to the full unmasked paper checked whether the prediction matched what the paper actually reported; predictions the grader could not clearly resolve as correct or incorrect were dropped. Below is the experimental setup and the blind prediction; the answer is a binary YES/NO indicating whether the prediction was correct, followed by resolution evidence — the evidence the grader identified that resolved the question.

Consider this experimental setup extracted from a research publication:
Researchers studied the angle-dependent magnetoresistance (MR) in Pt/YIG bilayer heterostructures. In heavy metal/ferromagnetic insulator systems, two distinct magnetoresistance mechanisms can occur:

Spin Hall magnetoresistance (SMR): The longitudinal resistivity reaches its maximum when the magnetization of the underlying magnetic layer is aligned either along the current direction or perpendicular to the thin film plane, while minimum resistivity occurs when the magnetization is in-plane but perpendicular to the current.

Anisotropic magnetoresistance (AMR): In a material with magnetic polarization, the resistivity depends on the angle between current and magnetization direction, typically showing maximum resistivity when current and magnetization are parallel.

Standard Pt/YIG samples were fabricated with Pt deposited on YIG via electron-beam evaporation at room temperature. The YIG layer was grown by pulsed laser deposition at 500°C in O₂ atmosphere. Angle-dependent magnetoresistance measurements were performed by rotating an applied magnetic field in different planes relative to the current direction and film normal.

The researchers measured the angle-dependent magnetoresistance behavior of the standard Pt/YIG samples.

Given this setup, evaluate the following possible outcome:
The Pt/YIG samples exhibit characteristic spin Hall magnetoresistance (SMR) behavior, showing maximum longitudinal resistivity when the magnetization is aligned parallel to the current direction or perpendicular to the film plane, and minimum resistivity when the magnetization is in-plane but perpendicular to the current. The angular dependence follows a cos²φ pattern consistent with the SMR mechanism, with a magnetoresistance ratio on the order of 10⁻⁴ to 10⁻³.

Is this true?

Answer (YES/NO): YES